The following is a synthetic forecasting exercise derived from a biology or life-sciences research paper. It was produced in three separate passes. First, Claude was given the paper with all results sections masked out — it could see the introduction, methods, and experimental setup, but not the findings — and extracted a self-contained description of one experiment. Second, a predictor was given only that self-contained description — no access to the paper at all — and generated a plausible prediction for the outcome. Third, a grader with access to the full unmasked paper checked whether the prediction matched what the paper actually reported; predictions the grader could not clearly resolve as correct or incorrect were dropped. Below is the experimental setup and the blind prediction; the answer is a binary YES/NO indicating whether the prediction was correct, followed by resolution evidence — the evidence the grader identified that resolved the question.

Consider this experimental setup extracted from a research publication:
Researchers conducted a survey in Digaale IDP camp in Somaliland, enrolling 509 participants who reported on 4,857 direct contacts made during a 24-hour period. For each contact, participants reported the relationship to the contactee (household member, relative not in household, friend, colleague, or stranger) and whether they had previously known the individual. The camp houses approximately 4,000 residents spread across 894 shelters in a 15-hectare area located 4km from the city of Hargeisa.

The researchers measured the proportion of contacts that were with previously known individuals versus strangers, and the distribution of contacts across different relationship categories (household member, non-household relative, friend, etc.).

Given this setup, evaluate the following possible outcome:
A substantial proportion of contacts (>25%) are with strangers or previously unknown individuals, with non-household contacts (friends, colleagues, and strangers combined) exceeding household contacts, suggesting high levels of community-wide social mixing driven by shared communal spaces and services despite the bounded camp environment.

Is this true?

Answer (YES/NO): NO